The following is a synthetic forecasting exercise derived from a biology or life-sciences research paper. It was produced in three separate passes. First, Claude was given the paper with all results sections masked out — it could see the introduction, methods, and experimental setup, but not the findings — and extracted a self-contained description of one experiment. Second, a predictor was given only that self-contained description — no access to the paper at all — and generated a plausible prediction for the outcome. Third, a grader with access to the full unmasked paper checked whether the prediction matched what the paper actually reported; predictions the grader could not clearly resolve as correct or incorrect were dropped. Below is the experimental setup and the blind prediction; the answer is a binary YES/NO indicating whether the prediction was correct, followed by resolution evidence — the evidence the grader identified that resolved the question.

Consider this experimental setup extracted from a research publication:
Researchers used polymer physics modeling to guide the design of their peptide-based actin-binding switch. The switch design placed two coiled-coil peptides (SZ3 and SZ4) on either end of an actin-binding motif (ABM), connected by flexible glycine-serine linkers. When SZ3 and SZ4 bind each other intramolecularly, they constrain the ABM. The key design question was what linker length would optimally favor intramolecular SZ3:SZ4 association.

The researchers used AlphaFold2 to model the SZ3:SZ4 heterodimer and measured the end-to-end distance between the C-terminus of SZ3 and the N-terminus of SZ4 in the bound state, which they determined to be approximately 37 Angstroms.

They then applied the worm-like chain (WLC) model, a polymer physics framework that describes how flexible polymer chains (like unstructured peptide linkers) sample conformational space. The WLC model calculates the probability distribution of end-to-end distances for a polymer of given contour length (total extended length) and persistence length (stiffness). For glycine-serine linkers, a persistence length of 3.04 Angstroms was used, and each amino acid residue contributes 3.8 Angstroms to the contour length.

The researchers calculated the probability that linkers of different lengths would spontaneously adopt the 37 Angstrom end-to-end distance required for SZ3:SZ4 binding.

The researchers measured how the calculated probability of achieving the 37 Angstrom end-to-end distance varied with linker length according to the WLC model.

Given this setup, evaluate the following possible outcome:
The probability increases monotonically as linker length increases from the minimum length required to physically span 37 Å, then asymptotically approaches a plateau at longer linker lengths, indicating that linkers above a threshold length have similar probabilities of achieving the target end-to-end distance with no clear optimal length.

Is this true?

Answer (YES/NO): NO